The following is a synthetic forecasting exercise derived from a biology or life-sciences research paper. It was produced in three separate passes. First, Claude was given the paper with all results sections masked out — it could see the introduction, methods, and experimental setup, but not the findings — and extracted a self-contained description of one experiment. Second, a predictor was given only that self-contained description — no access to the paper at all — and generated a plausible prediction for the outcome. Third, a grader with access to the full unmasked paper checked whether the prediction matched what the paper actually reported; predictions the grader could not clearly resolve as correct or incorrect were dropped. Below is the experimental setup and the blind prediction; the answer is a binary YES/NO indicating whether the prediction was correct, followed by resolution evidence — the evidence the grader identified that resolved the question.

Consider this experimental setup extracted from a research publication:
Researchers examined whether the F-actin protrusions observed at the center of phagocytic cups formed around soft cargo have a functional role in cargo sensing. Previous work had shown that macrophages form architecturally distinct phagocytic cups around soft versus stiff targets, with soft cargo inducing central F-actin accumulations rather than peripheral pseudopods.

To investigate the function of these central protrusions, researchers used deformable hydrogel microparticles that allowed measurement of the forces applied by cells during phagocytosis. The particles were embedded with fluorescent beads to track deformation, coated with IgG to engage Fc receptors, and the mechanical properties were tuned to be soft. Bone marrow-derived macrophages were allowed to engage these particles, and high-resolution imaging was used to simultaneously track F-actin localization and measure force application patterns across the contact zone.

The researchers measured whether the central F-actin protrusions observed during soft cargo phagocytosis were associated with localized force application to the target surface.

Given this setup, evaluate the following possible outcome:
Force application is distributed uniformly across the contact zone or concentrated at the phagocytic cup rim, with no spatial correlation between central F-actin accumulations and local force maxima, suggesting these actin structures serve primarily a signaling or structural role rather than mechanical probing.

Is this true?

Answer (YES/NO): NO